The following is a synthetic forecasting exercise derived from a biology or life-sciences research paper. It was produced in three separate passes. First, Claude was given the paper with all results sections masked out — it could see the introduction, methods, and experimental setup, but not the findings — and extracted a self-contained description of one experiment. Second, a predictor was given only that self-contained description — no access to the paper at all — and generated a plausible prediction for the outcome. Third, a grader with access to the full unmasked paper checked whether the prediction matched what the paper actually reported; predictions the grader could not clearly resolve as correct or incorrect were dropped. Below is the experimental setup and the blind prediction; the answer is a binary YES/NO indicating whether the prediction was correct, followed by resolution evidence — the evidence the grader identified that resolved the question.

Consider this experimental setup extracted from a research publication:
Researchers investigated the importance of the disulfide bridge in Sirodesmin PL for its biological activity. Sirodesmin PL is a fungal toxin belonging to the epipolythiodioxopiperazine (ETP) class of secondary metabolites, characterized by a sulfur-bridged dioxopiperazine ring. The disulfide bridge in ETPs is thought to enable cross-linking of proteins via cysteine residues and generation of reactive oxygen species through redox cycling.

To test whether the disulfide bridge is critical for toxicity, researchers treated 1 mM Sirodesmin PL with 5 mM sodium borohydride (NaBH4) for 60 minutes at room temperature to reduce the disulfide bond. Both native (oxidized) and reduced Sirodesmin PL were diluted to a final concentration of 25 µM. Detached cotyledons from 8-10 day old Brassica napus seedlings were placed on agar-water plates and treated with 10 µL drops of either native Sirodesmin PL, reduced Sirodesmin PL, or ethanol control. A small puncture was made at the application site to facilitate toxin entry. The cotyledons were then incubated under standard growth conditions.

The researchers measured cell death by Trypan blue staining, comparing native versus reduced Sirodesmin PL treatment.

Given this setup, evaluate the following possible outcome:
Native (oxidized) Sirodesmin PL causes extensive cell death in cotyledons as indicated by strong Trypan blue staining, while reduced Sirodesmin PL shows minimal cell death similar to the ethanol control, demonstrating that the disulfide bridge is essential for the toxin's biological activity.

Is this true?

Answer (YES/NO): YES